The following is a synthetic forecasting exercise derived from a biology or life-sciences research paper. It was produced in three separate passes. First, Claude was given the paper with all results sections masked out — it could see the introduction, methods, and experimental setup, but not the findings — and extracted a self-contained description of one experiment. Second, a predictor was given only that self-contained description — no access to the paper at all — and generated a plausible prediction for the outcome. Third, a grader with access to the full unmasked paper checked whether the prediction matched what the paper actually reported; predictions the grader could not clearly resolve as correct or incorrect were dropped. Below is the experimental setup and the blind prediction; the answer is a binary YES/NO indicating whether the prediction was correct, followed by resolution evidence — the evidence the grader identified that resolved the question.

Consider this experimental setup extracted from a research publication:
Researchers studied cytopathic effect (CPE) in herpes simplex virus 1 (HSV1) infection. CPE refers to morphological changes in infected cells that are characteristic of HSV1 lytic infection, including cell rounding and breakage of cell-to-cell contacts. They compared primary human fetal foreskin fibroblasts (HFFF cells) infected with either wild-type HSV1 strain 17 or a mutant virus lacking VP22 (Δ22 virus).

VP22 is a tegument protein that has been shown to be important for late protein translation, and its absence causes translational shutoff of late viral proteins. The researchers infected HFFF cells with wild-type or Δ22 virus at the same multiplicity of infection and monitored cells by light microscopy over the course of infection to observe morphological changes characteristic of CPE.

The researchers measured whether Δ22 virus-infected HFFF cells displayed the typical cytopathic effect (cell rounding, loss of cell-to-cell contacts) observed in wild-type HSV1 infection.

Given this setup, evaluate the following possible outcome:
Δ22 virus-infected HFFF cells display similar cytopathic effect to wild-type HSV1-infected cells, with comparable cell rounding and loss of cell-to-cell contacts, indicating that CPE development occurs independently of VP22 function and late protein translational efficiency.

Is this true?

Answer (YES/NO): NO